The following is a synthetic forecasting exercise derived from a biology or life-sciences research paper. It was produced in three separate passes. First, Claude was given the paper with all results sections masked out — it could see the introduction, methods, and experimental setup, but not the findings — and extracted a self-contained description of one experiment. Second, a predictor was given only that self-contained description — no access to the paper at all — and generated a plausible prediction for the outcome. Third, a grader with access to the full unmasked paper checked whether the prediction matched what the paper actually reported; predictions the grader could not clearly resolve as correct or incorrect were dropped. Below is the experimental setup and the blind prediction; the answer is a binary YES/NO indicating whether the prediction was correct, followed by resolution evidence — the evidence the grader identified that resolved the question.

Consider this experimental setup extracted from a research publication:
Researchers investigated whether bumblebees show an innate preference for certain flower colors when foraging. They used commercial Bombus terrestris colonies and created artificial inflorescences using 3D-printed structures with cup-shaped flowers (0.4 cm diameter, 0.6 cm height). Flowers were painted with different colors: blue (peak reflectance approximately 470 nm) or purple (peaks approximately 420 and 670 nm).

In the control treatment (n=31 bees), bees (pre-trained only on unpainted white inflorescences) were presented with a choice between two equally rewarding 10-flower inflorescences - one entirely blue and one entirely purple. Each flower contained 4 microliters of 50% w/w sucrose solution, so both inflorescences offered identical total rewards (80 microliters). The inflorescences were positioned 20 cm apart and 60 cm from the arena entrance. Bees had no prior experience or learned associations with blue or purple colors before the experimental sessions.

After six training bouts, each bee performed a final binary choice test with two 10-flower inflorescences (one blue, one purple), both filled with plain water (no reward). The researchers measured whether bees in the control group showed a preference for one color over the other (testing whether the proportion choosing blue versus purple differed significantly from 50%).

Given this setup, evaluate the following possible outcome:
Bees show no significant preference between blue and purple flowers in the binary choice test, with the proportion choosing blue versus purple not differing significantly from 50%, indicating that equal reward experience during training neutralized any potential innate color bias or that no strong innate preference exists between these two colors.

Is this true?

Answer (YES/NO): YES